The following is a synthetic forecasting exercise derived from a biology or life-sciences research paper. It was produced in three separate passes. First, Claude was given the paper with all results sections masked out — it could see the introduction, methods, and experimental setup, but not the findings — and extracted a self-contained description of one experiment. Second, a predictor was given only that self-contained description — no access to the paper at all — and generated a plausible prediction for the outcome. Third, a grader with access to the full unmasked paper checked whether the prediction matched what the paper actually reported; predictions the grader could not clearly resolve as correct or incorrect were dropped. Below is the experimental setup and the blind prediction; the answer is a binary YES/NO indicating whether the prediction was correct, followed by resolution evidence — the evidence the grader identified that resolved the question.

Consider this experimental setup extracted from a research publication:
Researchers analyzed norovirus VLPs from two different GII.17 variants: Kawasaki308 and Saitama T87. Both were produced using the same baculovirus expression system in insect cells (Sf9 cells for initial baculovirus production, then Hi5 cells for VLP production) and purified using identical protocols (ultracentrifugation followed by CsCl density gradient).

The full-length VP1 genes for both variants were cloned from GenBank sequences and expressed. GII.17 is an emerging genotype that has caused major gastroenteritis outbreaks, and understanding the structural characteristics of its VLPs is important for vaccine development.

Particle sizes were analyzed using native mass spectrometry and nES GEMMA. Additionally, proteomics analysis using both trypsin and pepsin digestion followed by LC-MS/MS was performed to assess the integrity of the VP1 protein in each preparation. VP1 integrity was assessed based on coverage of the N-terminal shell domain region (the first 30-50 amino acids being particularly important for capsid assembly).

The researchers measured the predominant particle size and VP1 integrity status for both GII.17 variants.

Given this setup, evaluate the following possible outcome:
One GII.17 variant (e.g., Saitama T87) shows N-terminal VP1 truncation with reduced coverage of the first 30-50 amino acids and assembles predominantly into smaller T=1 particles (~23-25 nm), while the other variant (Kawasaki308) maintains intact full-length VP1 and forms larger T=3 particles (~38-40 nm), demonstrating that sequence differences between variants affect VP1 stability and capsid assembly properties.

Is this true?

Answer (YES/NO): NO